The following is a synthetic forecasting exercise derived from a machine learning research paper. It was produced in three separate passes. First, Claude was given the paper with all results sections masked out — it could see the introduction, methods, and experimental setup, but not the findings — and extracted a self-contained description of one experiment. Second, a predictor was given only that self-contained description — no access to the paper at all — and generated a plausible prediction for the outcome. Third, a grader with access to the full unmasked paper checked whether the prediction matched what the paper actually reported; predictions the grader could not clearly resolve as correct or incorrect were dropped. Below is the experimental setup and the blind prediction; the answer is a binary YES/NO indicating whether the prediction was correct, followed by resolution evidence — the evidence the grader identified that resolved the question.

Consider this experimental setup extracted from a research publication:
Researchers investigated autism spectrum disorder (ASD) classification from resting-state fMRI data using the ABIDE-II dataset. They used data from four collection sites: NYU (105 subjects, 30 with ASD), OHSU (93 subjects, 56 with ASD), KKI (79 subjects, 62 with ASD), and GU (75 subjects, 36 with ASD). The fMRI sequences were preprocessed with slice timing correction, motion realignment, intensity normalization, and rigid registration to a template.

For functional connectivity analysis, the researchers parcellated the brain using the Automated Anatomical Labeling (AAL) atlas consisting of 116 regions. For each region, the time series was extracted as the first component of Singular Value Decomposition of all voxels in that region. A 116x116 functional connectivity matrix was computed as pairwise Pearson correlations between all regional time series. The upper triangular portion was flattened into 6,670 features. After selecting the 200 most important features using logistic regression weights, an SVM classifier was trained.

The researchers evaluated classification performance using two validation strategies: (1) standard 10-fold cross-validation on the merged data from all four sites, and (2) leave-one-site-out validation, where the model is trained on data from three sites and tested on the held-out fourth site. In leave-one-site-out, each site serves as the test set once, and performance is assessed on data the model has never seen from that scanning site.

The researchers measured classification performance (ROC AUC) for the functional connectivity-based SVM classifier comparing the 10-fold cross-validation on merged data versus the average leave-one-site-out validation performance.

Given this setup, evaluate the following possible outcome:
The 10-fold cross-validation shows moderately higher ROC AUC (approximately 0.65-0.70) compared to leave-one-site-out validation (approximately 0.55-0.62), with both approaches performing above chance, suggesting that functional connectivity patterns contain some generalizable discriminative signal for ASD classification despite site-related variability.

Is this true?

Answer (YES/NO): NO